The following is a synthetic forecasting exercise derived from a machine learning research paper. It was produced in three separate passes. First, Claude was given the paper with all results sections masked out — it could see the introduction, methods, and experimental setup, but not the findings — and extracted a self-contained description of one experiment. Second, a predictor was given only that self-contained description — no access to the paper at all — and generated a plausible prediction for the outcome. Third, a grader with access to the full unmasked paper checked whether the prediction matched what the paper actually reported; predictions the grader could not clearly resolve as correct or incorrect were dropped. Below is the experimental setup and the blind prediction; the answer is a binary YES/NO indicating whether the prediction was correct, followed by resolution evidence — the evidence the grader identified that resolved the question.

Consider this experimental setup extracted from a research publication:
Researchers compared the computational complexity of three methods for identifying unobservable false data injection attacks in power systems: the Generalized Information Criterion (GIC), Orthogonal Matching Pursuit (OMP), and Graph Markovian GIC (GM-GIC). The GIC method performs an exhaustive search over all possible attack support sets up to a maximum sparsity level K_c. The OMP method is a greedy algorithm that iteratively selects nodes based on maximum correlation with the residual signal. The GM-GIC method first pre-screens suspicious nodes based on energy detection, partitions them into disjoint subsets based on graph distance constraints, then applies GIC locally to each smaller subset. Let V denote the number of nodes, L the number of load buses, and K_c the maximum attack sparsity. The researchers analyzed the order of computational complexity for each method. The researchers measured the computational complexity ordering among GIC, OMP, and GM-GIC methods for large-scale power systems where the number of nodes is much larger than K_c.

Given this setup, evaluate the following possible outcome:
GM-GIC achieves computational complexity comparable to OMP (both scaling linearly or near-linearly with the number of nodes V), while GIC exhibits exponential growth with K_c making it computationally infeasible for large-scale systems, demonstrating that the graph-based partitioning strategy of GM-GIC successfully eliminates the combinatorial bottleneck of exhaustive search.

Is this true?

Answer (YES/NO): NO